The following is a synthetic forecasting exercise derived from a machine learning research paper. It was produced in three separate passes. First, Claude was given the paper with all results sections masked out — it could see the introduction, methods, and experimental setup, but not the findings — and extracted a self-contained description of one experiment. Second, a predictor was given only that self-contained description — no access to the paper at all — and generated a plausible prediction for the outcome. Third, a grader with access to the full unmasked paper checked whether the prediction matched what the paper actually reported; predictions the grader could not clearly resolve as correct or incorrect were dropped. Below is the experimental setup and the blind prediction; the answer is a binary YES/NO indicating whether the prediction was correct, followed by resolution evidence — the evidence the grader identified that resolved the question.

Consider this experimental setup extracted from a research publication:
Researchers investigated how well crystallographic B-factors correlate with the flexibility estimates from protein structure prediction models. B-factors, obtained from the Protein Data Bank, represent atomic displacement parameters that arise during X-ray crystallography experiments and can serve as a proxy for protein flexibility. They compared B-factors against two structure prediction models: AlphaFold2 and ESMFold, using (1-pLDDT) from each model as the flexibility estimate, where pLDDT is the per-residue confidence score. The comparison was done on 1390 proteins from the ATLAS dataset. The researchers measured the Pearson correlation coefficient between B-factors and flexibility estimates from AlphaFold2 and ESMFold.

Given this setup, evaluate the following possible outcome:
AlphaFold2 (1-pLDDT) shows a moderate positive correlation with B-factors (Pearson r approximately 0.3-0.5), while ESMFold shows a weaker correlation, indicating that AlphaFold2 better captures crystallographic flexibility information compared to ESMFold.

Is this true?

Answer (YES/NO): NO